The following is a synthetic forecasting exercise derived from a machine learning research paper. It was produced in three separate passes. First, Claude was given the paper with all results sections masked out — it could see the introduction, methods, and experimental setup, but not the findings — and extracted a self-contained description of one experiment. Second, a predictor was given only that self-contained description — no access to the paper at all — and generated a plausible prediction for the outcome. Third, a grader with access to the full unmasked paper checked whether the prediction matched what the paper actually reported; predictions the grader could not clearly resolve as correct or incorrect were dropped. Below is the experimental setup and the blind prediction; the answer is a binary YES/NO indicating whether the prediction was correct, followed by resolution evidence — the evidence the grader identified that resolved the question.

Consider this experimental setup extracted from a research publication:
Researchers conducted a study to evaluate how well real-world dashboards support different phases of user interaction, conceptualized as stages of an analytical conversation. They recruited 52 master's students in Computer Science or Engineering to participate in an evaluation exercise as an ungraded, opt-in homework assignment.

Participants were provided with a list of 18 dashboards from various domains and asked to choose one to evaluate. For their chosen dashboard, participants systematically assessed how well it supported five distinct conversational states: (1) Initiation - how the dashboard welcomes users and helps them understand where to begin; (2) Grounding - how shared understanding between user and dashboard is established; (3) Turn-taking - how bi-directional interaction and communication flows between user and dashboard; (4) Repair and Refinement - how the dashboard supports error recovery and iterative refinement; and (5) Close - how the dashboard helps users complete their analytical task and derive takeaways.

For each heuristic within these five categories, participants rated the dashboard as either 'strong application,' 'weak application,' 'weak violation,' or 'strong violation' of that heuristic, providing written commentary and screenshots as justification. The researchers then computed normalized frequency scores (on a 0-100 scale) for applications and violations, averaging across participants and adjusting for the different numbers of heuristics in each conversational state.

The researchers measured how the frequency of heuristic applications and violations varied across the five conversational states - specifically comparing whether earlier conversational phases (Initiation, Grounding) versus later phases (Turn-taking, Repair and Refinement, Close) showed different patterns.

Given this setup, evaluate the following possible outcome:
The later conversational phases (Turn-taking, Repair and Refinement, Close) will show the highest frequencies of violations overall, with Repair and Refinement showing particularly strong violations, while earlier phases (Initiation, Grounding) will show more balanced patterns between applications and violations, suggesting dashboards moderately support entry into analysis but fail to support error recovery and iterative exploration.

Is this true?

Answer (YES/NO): NO